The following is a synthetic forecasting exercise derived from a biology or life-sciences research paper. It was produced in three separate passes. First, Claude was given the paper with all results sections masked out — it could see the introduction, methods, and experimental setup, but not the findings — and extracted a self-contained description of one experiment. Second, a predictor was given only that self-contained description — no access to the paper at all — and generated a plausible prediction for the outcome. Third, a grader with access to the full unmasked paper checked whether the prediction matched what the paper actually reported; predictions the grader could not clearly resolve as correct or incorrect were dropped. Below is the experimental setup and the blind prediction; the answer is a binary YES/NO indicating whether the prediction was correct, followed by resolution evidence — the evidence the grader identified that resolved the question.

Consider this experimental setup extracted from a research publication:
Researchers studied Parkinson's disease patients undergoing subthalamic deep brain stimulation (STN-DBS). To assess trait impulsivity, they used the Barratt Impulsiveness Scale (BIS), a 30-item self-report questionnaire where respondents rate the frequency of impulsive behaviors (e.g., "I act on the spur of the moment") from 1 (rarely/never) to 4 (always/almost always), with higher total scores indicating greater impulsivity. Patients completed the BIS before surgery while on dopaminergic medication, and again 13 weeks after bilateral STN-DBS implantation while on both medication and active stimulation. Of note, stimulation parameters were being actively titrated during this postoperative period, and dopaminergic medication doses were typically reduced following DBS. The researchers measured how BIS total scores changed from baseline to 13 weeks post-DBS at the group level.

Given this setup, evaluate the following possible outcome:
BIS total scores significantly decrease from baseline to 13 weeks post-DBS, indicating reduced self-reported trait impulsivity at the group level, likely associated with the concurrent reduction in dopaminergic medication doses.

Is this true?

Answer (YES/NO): NO